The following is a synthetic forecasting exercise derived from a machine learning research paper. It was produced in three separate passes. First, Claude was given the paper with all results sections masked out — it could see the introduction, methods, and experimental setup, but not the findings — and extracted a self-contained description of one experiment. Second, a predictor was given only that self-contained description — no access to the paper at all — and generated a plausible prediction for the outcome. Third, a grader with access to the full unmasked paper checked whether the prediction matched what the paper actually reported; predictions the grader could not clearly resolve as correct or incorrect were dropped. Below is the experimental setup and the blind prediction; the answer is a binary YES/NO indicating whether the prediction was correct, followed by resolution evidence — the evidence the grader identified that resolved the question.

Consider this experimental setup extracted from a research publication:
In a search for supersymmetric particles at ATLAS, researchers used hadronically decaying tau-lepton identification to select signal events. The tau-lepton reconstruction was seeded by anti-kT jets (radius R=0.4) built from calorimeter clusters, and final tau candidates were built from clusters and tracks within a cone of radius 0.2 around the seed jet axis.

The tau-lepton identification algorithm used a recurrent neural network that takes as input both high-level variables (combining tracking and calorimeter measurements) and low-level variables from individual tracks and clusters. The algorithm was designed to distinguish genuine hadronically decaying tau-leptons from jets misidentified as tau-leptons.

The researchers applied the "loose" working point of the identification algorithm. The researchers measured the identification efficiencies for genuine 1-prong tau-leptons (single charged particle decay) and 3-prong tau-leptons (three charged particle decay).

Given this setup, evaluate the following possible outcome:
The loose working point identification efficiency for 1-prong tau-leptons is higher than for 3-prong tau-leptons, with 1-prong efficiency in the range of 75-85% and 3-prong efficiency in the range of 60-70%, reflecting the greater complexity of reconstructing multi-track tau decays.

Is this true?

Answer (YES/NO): NO